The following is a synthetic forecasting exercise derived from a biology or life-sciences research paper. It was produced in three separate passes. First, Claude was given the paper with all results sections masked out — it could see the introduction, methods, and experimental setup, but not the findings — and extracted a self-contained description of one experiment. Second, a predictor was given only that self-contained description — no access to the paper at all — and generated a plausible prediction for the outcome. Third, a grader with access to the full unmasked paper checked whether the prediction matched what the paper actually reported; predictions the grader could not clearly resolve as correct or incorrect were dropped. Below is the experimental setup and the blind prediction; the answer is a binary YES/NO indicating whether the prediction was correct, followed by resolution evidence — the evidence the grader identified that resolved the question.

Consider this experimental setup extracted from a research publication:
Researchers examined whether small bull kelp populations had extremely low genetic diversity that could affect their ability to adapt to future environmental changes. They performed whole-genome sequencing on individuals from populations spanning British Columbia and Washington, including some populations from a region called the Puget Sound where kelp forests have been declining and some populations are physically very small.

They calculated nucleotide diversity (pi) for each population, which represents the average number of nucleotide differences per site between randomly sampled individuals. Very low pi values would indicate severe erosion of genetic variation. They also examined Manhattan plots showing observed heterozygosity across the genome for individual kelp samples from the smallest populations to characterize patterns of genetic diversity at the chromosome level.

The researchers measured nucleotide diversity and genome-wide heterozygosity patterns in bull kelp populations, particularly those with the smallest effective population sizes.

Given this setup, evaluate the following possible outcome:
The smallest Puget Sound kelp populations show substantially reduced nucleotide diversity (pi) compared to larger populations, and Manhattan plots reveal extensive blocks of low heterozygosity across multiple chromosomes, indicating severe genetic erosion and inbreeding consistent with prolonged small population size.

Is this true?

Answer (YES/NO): YES